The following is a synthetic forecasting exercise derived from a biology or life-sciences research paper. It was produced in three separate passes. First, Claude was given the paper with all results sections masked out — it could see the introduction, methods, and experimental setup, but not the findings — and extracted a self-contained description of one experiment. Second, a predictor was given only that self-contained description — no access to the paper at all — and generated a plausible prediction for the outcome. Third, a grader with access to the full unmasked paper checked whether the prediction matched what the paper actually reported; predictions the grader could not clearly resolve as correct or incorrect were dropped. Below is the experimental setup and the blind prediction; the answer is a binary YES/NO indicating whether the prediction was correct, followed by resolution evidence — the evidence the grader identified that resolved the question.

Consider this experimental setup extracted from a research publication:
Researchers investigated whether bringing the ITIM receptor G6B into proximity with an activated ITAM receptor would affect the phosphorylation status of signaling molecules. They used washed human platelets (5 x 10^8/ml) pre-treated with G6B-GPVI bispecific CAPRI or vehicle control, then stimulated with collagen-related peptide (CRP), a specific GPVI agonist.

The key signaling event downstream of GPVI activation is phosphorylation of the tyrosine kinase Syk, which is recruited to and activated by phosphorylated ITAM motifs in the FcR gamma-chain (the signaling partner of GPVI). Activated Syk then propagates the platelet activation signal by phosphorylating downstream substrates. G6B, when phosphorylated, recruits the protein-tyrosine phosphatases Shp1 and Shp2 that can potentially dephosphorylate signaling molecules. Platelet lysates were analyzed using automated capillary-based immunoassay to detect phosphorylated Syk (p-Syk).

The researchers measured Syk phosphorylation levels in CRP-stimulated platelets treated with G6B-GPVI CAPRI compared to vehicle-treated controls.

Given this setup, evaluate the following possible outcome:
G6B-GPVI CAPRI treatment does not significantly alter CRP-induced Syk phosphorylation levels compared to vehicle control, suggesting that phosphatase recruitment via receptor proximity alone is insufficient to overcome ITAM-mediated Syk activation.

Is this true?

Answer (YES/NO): NO